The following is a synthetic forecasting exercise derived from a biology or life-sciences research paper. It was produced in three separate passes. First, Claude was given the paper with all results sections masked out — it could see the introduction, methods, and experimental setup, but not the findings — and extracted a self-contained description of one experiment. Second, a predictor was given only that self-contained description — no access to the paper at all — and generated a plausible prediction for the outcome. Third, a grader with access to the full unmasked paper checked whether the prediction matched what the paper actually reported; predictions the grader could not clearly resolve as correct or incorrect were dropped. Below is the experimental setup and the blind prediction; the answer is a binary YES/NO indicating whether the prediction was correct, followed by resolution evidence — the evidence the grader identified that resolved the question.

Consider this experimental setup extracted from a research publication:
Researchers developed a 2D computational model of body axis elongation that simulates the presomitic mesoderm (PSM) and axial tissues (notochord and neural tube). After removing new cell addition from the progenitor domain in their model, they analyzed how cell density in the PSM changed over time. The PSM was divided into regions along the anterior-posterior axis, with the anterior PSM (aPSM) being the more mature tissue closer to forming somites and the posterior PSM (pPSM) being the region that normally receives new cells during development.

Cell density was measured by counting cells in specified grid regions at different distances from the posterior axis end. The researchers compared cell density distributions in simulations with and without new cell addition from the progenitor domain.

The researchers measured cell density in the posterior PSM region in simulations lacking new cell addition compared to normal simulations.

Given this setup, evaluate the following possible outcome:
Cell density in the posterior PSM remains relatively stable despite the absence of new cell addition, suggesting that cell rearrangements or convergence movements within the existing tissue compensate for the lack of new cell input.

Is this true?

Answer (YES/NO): NO